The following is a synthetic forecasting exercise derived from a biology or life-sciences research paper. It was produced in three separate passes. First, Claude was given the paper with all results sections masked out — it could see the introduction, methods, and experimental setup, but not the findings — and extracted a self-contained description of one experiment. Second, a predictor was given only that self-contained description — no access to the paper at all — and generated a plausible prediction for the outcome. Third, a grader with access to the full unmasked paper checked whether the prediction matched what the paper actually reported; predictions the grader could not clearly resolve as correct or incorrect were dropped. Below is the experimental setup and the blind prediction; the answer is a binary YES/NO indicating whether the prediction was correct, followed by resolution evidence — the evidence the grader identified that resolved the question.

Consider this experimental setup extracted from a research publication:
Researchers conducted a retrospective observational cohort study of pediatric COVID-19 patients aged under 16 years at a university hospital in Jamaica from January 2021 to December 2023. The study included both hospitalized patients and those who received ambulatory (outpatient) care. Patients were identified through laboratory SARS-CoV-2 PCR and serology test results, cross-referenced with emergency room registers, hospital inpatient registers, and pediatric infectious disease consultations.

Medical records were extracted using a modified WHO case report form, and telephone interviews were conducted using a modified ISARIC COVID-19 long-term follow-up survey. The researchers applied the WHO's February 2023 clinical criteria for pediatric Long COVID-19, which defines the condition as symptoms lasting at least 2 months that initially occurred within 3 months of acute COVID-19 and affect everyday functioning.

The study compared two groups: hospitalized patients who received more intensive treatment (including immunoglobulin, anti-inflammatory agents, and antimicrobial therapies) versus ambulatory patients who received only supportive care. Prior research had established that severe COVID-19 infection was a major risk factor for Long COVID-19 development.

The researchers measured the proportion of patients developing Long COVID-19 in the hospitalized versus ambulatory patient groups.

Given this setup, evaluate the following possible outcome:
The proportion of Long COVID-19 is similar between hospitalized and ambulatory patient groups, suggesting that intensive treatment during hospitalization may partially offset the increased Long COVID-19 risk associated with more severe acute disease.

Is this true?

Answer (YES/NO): NO